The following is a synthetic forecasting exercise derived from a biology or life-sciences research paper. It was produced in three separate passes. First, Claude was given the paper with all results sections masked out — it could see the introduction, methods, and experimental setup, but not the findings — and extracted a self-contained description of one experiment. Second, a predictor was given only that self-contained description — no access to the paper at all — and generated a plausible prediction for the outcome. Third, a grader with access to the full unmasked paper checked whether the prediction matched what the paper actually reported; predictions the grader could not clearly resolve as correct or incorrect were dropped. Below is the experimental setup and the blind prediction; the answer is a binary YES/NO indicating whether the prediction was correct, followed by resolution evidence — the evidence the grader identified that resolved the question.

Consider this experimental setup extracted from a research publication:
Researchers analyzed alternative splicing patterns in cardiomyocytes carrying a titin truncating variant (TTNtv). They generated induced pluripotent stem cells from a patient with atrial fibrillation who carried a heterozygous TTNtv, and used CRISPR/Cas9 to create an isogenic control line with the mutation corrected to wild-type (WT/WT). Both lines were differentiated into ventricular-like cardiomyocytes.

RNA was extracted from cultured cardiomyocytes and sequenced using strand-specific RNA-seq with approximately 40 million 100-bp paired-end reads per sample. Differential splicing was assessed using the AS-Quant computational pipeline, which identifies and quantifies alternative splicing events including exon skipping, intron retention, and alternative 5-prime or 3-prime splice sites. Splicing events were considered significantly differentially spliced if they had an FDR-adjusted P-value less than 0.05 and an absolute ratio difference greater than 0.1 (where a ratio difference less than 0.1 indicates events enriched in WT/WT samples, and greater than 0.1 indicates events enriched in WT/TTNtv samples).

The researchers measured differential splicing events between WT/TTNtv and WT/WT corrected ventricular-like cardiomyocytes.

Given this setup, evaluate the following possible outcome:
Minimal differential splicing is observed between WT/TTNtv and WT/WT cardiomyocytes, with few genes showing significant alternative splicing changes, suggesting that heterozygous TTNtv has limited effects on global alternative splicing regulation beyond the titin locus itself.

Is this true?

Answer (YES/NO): NO